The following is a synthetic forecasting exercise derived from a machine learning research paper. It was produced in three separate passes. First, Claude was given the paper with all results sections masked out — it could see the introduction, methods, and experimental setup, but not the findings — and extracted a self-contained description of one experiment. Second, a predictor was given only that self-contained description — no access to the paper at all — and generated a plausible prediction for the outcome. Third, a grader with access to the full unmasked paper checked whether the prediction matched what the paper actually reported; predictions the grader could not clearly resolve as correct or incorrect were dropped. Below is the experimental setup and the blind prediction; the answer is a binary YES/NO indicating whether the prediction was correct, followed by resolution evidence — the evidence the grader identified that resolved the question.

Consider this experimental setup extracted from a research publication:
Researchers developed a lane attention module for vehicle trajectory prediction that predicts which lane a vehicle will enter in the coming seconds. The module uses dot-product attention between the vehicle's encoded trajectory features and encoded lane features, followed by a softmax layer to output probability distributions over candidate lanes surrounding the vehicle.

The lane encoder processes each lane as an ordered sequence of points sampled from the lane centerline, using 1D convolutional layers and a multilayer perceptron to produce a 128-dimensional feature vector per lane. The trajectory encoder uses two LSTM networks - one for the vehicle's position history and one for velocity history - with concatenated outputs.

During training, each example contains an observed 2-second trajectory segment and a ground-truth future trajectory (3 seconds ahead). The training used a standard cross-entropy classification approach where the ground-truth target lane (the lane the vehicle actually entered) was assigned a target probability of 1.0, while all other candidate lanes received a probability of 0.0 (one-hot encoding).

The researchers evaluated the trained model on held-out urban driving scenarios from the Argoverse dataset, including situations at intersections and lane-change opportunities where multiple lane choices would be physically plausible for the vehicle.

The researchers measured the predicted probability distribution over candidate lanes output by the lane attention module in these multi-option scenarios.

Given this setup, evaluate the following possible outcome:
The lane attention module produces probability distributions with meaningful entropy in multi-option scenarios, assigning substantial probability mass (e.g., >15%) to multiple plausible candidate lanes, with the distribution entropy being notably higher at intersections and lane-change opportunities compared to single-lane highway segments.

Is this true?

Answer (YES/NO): NO